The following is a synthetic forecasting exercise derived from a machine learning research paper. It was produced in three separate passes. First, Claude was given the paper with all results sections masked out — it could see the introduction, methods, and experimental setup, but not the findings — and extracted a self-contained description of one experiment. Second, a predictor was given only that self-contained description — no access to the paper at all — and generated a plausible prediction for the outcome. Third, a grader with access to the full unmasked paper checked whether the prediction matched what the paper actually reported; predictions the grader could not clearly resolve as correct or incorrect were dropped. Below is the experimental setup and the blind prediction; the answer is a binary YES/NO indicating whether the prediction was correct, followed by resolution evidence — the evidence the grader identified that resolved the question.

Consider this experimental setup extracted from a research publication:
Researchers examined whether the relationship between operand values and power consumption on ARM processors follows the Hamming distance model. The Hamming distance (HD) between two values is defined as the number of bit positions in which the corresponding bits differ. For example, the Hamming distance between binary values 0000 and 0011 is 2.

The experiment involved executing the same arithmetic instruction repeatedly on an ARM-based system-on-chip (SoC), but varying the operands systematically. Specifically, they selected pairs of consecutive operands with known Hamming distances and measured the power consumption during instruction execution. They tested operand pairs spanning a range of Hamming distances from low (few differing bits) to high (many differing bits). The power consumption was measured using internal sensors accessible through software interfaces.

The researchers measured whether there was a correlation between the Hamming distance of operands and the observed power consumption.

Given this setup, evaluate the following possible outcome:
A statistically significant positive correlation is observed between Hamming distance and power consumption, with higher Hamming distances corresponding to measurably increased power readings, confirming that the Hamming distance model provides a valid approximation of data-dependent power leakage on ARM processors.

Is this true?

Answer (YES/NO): NO